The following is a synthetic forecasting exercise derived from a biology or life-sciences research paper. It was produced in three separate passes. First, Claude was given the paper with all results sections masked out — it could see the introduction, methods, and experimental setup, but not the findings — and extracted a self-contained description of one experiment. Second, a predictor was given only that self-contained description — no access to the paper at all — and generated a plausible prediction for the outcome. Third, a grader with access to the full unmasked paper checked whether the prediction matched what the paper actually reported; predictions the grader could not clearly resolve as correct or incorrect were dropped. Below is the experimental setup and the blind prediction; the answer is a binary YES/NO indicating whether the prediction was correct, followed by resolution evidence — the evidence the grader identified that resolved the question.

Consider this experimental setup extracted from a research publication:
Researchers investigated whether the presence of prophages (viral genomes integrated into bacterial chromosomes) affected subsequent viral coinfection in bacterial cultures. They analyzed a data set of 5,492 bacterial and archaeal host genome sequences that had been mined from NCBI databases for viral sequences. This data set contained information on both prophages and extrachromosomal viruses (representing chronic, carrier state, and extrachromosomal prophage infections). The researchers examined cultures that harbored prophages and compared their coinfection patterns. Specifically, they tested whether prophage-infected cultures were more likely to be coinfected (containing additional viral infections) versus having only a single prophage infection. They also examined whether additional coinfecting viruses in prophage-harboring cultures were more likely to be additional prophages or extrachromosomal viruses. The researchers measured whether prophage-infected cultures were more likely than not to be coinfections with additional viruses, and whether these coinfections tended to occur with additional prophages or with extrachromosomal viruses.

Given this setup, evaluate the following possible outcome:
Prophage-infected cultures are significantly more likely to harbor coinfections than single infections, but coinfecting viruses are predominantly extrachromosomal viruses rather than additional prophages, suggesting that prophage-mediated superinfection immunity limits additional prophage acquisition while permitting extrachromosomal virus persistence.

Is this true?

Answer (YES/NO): YES